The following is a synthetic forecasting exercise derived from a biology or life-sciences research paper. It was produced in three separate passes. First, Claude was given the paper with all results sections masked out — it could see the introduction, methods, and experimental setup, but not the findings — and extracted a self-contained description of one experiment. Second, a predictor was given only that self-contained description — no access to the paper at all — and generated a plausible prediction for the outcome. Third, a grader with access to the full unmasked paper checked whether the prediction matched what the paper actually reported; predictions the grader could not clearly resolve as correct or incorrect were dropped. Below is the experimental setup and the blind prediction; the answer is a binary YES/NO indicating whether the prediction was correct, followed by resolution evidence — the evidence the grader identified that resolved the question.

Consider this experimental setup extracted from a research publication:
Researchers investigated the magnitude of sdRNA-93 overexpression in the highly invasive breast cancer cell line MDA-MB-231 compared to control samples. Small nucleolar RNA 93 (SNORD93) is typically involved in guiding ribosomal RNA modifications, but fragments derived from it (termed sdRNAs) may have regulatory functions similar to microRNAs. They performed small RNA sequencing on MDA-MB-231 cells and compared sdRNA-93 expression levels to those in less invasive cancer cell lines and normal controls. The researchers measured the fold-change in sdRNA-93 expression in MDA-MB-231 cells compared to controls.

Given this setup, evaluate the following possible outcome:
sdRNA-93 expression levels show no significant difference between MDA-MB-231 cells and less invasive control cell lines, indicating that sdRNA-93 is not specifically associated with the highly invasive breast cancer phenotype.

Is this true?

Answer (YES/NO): NO